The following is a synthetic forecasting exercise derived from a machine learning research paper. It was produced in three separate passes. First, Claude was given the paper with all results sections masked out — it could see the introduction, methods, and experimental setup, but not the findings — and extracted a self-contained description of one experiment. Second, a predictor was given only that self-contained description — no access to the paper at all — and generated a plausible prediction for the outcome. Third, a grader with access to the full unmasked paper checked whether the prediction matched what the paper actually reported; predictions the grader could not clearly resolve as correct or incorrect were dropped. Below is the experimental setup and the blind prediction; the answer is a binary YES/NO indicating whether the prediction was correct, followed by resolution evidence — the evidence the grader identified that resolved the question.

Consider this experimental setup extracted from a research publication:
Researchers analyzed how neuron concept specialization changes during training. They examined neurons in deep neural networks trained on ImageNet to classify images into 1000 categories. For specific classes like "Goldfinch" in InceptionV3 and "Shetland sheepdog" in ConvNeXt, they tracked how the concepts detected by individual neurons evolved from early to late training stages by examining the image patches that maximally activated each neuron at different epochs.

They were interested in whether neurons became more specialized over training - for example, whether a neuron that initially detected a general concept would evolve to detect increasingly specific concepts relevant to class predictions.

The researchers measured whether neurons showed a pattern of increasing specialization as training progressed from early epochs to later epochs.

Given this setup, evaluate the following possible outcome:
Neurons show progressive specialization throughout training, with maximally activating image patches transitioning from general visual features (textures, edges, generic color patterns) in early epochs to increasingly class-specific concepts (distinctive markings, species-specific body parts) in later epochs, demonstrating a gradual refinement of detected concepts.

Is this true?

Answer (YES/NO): YES